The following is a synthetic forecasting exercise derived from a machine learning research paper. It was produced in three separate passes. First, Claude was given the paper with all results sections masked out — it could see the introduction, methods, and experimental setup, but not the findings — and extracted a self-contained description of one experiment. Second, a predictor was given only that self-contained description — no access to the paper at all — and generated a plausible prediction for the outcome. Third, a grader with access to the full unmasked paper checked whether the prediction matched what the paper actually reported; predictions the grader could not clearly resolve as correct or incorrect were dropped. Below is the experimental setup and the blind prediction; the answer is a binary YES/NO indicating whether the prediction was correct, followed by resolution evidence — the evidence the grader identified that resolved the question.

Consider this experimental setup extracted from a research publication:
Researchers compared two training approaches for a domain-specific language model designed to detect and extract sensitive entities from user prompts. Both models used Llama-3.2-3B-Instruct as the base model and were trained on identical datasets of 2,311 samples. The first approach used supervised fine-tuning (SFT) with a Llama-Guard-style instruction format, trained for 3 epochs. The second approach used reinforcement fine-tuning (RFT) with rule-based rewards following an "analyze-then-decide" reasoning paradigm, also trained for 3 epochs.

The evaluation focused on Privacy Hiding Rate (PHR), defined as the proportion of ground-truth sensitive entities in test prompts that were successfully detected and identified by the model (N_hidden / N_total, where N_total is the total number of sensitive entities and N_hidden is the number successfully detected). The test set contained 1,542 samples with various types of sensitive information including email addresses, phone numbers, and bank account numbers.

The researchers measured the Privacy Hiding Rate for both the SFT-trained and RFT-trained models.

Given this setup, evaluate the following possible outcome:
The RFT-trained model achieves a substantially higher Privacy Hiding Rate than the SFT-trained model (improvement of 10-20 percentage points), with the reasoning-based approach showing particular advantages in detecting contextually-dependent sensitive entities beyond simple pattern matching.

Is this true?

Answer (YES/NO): NO